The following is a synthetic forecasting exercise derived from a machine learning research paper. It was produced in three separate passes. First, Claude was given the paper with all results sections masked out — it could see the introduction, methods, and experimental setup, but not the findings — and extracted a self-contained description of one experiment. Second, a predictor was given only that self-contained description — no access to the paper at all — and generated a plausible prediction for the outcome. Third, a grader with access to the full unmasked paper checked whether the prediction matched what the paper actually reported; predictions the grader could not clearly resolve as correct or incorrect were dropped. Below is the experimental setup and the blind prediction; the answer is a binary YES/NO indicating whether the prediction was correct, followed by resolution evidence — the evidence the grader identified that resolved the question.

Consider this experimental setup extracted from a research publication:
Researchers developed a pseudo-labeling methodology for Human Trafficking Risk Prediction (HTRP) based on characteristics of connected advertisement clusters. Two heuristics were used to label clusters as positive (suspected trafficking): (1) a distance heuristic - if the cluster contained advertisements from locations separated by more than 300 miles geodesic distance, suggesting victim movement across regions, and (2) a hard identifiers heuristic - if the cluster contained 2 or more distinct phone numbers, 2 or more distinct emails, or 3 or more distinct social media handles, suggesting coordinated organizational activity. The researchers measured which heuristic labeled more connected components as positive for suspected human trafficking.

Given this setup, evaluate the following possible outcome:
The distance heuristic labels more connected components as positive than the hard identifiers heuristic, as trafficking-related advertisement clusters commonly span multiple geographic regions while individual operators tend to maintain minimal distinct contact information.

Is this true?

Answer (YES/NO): NO